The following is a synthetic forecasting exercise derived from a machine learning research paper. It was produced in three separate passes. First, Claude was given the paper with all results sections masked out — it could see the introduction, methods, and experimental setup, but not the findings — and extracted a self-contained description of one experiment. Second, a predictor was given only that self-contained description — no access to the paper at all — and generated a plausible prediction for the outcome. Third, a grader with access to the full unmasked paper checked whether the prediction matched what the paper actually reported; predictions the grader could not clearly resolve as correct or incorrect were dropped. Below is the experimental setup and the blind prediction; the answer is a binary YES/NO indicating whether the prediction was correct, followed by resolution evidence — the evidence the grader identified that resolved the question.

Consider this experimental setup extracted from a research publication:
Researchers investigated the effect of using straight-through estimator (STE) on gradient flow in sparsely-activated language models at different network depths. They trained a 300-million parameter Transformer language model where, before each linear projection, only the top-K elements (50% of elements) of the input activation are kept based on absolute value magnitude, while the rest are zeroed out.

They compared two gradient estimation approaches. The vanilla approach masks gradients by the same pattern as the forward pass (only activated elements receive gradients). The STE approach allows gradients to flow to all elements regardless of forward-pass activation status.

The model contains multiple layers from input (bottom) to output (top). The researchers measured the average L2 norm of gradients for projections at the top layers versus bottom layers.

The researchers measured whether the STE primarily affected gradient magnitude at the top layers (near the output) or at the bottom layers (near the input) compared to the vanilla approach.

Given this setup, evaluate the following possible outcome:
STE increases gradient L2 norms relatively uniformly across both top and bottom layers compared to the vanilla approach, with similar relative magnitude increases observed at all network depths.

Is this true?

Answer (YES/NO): NO